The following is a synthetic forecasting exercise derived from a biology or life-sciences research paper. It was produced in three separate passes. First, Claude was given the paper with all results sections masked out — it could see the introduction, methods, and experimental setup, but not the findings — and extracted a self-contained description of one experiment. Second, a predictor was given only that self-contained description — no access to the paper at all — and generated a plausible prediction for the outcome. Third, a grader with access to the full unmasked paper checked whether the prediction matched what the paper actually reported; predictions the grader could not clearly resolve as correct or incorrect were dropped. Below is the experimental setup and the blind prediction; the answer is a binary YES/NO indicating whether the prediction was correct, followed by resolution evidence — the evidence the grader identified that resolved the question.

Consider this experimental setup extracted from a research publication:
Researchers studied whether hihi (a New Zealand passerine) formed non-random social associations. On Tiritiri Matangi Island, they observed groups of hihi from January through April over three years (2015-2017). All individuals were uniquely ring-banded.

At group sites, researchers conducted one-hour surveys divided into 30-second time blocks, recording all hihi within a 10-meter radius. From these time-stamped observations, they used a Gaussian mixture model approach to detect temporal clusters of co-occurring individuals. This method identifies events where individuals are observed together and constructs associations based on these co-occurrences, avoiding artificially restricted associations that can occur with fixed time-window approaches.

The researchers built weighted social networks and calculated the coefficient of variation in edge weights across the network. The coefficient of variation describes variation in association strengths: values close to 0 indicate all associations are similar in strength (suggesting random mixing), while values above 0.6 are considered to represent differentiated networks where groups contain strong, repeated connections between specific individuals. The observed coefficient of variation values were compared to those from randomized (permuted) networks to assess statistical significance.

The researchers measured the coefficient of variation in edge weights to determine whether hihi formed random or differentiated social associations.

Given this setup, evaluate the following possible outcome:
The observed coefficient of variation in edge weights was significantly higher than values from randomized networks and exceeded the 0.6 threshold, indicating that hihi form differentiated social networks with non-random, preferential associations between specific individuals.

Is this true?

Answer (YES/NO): YES